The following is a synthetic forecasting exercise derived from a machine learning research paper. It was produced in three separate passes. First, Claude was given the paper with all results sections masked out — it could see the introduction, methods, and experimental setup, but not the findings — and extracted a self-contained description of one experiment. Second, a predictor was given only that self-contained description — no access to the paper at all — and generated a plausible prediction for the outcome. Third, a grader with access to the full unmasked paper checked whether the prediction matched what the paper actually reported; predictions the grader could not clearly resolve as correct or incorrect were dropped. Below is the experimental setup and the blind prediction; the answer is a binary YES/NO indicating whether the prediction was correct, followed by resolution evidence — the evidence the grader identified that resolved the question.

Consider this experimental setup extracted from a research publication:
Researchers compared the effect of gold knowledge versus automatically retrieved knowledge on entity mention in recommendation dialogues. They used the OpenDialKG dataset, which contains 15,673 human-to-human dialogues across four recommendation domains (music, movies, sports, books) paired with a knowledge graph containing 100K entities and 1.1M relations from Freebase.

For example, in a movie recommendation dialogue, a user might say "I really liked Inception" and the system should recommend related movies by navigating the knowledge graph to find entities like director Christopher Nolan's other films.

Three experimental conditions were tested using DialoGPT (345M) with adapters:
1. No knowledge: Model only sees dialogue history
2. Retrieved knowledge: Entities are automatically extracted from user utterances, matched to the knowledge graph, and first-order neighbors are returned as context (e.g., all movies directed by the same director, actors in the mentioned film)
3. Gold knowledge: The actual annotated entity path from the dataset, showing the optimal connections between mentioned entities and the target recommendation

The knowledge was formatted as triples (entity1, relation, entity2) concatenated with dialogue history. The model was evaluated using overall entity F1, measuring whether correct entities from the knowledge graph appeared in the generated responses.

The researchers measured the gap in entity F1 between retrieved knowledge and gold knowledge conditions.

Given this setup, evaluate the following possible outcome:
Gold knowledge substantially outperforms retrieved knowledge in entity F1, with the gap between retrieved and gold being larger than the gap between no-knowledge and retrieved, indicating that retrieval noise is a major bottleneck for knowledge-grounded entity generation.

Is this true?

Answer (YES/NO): YES